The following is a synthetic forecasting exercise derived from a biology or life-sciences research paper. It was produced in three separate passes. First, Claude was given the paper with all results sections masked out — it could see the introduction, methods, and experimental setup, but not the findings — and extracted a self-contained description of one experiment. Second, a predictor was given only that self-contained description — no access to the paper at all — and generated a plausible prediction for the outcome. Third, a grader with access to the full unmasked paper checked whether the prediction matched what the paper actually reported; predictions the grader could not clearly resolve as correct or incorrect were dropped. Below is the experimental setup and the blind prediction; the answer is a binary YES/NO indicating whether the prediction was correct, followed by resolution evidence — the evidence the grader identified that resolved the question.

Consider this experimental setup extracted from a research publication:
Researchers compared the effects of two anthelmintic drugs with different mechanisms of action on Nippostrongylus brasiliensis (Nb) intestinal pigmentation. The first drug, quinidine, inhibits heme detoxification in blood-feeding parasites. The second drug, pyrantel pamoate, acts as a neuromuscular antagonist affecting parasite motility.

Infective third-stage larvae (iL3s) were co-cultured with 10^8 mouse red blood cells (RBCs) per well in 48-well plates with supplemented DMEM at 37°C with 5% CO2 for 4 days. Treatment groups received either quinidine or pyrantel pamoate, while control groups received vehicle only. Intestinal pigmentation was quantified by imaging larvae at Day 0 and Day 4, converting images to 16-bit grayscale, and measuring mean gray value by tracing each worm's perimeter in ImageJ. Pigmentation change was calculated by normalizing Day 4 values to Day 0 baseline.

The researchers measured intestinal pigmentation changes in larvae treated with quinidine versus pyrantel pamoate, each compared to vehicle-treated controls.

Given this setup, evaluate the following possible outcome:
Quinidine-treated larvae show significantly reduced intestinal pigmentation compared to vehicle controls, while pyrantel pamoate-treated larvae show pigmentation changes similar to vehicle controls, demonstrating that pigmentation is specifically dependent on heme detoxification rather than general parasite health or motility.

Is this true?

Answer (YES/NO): NO